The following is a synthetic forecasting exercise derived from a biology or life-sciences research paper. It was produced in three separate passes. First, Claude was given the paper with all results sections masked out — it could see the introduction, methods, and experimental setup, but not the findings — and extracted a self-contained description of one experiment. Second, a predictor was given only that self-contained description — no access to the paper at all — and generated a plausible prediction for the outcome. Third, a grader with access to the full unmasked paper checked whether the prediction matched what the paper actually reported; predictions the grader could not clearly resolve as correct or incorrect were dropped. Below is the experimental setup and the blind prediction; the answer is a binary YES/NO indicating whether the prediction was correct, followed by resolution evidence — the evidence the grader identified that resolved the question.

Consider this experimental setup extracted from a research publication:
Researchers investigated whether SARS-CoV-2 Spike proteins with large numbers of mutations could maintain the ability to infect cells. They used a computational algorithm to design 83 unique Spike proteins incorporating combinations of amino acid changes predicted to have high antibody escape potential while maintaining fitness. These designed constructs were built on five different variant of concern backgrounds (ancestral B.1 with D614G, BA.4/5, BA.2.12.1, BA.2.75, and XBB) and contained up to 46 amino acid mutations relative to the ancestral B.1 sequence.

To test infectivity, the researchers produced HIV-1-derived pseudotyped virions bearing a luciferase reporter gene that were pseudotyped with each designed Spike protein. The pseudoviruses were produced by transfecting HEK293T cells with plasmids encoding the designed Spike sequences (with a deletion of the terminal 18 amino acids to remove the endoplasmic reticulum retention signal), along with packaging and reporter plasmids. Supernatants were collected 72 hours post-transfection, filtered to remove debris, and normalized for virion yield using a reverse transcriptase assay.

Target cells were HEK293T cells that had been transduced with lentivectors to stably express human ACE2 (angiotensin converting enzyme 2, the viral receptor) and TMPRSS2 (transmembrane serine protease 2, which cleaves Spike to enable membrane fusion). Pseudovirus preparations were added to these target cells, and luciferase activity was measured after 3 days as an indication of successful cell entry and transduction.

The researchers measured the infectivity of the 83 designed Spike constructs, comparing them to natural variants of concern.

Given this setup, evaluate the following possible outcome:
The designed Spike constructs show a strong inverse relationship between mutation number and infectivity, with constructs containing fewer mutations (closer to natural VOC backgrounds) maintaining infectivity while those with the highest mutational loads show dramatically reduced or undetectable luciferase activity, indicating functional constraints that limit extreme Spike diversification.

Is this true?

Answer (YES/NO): NO